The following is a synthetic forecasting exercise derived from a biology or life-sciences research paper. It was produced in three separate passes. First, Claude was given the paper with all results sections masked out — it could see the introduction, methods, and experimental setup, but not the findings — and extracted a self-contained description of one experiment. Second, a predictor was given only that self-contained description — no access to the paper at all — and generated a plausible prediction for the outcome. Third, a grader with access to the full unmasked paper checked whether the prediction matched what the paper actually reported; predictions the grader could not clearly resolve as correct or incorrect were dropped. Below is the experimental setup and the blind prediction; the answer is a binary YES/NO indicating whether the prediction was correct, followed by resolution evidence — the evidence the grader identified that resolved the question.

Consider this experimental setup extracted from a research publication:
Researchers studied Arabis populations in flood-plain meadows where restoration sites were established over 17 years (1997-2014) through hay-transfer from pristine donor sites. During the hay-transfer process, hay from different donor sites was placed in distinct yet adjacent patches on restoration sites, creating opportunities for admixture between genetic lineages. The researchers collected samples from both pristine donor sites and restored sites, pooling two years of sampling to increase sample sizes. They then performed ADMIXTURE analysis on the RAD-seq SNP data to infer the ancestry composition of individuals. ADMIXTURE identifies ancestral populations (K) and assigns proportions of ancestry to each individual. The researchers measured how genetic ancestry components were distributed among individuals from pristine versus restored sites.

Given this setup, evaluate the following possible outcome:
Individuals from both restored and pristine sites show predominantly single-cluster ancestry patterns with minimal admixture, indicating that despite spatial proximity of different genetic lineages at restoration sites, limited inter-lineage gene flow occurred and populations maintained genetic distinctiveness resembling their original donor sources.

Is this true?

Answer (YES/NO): NO